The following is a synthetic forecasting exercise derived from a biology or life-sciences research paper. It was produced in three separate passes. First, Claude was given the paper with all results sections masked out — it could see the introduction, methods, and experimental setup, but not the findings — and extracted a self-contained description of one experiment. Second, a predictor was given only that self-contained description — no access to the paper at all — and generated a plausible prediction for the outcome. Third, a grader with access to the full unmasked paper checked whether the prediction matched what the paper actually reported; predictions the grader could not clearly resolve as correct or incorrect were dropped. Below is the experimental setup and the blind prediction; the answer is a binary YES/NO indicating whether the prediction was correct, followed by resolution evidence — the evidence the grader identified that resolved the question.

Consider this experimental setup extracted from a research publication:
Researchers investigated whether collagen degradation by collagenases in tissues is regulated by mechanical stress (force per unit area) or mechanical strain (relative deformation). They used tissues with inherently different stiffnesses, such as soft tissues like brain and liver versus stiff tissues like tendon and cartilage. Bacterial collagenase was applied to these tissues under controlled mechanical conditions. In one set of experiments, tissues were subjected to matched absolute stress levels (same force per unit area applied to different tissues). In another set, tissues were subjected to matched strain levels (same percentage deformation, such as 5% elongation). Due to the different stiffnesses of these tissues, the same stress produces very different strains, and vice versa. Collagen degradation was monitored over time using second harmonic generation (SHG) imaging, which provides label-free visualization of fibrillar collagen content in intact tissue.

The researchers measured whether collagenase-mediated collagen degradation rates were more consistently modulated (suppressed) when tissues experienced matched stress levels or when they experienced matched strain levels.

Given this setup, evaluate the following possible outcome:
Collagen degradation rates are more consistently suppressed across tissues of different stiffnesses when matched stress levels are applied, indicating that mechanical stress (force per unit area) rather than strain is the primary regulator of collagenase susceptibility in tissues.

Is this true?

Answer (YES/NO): NO